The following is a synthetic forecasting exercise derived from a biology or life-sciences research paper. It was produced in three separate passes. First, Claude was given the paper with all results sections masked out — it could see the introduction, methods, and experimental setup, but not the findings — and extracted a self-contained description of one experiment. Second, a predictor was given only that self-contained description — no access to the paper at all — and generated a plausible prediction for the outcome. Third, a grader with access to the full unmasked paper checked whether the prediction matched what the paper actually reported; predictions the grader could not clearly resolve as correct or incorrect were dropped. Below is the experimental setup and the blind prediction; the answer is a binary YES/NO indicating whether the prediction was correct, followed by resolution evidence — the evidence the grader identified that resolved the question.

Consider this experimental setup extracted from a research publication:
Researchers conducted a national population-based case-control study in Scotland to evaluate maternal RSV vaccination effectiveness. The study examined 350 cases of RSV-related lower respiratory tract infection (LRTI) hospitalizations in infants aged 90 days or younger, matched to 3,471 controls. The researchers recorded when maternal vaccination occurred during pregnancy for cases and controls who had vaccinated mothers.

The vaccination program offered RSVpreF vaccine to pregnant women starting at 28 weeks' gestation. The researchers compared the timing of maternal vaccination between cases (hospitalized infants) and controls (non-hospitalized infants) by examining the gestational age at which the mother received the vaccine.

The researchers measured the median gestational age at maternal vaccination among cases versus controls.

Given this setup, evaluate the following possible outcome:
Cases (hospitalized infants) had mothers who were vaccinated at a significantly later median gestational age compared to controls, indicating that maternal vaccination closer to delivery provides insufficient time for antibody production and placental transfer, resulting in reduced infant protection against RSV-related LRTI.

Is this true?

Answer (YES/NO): NO